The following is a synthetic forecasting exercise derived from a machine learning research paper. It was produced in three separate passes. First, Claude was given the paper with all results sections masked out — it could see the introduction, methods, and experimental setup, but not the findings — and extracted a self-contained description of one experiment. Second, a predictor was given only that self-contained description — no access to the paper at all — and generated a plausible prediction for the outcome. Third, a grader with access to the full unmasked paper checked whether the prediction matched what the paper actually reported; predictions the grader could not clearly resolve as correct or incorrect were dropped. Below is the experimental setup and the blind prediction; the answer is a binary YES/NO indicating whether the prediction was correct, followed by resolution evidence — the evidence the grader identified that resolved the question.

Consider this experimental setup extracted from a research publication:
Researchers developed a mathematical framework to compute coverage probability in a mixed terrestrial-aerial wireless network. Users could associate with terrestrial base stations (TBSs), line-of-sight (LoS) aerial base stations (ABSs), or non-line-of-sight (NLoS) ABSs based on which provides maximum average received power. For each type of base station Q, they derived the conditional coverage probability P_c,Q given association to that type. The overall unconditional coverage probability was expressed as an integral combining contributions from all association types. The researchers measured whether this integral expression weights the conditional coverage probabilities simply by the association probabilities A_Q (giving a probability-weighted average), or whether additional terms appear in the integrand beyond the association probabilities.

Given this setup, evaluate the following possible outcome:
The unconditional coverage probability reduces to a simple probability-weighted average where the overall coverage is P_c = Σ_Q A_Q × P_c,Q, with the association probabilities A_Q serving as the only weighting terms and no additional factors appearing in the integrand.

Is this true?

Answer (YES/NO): NO